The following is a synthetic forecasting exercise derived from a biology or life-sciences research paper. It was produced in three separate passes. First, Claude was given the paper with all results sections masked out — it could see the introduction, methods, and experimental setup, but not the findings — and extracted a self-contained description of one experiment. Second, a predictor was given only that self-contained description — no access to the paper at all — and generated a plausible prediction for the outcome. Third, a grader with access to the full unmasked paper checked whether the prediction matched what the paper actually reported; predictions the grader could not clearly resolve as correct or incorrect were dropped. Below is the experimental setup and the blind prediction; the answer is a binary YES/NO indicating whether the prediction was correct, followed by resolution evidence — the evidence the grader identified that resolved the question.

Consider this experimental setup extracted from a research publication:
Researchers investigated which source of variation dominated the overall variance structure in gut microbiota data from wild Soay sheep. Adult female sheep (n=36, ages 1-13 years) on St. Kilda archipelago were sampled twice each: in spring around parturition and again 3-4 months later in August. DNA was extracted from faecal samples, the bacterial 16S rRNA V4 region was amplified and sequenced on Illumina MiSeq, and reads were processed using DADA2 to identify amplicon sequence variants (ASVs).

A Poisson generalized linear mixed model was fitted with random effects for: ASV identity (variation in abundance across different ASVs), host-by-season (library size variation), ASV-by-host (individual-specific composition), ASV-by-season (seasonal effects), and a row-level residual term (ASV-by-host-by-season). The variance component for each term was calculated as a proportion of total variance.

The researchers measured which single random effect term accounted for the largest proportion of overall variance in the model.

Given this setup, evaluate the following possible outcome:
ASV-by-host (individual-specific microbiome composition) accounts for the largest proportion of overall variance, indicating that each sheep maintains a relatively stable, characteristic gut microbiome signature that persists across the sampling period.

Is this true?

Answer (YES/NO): NO